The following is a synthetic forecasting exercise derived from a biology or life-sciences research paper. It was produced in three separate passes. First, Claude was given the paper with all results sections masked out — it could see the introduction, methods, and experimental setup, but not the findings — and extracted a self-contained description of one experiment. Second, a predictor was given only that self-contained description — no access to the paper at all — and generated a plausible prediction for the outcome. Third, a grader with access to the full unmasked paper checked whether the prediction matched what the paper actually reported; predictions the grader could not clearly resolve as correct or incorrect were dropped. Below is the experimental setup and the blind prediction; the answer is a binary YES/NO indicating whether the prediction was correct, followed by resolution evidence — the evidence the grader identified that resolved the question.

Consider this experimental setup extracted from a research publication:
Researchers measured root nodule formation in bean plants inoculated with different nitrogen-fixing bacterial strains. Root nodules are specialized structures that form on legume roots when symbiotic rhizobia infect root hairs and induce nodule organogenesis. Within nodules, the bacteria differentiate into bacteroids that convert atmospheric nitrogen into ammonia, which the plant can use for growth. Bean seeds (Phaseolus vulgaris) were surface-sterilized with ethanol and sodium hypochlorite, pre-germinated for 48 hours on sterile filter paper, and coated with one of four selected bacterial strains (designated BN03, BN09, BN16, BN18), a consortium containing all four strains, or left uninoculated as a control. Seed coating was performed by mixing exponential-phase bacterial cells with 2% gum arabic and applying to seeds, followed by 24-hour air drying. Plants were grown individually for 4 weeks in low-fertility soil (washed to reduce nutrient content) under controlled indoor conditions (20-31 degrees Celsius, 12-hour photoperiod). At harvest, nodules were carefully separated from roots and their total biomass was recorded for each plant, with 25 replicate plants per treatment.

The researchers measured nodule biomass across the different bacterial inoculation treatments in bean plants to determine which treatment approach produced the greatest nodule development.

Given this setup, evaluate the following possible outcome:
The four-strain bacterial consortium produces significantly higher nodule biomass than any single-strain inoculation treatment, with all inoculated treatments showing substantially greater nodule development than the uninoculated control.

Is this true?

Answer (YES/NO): NO